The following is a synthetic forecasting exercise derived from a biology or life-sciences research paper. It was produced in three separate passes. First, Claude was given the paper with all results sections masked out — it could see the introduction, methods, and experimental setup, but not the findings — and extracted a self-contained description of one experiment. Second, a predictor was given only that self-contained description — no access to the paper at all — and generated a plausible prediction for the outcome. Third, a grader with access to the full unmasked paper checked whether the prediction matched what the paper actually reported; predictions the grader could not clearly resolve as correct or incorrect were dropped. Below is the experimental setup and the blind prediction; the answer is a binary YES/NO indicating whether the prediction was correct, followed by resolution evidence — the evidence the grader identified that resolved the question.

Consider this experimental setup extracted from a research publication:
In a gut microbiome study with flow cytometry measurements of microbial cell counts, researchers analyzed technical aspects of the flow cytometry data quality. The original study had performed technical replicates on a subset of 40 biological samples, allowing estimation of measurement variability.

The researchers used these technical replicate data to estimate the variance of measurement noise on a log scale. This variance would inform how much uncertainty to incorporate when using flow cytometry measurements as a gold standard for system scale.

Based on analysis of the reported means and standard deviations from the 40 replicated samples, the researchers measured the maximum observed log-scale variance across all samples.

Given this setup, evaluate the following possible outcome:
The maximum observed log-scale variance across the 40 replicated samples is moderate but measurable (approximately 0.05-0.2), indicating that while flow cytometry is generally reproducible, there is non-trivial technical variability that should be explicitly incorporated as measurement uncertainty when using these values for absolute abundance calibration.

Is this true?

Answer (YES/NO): NO